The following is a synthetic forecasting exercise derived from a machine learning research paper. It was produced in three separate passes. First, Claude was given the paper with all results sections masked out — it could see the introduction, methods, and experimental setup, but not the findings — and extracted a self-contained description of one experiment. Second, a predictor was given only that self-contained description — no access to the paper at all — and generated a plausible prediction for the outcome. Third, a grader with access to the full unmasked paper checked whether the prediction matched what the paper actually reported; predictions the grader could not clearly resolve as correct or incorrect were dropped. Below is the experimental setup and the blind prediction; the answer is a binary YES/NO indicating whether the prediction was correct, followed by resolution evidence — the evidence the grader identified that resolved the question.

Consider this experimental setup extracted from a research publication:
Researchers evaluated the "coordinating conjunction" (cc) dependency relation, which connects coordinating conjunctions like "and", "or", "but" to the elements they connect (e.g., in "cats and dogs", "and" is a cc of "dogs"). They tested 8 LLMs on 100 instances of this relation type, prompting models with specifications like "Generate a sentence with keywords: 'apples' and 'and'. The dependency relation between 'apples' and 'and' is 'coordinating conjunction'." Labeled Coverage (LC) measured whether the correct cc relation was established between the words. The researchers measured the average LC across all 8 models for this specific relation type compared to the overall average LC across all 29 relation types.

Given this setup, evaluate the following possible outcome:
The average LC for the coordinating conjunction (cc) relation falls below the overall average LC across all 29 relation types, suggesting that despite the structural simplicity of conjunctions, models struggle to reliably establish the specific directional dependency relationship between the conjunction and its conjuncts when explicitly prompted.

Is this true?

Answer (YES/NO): YES